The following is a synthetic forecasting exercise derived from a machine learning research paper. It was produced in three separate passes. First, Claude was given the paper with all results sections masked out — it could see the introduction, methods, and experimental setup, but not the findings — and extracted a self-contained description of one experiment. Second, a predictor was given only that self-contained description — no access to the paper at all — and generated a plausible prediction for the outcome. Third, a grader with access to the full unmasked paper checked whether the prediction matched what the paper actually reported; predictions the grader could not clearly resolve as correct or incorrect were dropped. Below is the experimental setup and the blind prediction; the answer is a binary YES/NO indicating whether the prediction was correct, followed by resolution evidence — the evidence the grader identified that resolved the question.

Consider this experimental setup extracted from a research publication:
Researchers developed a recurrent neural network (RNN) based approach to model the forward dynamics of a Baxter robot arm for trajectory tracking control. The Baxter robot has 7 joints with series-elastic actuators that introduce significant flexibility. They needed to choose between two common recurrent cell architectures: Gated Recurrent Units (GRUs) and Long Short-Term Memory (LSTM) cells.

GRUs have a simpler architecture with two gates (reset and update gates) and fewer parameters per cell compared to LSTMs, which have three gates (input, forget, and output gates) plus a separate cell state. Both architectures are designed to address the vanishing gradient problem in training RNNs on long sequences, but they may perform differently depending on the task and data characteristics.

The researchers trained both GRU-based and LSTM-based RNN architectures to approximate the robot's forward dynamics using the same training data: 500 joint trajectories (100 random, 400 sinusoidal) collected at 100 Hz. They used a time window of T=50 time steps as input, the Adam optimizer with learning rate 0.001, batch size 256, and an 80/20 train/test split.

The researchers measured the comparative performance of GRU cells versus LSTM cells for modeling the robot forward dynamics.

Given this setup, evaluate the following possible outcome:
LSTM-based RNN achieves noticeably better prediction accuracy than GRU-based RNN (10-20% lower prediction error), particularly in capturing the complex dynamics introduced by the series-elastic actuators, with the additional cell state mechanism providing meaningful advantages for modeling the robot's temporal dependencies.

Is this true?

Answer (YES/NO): NO